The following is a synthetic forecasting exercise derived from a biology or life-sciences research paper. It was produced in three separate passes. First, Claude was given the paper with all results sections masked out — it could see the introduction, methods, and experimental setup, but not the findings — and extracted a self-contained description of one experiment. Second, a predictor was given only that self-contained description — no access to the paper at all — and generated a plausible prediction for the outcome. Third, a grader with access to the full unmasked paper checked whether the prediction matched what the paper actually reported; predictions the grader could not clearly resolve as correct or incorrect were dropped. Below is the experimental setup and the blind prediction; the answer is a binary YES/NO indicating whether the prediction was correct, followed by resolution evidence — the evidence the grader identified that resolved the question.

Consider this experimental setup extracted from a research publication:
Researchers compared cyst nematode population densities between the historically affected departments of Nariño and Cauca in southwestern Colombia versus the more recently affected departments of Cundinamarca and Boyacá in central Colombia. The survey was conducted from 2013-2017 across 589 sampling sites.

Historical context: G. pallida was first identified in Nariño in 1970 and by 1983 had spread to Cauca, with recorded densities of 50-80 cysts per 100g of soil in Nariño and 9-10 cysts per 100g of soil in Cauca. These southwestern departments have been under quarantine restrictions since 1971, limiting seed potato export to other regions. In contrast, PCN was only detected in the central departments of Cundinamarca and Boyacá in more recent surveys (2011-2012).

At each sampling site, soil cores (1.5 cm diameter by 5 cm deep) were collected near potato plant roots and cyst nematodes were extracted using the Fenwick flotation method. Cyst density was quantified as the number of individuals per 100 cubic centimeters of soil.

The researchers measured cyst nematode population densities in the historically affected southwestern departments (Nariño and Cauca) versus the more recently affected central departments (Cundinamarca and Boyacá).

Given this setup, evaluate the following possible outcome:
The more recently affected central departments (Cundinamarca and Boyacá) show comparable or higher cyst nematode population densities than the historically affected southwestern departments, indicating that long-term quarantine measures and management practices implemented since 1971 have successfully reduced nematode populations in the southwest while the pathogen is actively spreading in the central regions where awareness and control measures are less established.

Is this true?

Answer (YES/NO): YES